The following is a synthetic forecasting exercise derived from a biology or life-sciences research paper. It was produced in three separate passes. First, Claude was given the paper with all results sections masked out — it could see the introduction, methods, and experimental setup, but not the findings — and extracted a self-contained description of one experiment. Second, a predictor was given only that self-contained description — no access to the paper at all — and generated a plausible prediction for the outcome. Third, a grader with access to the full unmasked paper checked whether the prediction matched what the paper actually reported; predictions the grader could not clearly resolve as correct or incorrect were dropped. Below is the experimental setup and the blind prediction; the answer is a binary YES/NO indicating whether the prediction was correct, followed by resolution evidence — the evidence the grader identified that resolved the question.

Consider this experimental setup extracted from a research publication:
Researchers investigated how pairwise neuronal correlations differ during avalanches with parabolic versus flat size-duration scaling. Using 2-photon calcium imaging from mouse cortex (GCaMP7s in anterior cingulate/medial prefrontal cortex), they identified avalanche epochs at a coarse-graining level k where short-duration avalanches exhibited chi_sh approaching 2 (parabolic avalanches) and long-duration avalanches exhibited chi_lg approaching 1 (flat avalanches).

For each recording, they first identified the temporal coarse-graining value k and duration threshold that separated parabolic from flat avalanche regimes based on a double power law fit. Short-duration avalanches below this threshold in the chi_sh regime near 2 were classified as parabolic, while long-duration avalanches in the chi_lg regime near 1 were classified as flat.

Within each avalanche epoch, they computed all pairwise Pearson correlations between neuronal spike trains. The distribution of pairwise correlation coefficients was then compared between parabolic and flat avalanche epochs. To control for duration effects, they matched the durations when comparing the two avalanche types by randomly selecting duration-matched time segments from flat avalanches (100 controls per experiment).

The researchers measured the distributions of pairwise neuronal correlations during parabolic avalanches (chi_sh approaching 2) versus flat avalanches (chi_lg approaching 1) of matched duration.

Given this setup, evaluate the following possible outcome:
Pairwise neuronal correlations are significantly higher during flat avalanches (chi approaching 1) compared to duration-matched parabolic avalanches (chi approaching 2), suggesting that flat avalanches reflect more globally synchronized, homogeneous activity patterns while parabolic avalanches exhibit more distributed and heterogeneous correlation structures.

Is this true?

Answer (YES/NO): NO